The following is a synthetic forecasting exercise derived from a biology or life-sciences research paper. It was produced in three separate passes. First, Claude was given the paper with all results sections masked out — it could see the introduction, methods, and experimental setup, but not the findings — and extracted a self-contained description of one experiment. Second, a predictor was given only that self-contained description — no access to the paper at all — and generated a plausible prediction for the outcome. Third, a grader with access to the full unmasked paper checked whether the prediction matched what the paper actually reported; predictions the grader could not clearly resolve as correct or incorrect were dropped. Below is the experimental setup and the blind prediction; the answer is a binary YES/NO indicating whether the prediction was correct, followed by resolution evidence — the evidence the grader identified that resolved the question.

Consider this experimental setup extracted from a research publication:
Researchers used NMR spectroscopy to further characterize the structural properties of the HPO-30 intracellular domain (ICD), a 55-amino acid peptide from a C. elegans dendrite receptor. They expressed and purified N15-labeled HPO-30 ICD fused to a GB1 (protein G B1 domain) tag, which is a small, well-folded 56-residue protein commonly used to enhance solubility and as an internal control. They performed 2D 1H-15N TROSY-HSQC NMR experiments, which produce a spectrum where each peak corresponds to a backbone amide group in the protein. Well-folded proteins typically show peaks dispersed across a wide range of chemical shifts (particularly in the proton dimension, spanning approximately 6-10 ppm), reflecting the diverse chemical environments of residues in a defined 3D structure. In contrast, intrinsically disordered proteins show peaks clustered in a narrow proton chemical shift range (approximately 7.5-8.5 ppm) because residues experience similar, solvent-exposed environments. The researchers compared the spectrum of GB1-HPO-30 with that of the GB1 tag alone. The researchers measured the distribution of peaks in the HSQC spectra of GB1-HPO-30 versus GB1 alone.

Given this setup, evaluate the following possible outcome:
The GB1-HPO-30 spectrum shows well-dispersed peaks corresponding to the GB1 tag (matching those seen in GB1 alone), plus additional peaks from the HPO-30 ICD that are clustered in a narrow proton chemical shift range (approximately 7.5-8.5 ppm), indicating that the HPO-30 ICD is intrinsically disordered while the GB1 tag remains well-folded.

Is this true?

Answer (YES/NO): YES